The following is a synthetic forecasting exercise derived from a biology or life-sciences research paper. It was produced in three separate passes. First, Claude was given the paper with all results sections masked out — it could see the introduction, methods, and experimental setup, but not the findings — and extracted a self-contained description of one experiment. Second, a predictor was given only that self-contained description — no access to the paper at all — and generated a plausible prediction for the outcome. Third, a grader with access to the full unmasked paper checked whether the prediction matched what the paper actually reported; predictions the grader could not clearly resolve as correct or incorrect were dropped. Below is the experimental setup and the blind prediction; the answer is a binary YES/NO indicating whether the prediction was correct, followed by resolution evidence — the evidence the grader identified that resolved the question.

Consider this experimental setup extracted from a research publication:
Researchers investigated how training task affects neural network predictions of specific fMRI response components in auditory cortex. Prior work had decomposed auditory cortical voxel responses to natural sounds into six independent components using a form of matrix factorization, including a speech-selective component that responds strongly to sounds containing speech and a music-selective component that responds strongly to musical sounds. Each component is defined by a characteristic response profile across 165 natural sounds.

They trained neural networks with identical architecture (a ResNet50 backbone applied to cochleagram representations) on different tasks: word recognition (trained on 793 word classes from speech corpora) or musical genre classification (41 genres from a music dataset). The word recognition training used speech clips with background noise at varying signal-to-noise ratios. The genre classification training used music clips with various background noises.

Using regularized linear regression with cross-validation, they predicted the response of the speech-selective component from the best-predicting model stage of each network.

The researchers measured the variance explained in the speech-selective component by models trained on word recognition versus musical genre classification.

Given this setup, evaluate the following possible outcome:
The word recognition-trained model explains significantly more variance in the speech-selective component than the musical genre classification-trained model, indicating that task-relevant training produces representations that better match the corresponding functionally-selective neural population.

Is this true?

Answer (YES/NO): YES